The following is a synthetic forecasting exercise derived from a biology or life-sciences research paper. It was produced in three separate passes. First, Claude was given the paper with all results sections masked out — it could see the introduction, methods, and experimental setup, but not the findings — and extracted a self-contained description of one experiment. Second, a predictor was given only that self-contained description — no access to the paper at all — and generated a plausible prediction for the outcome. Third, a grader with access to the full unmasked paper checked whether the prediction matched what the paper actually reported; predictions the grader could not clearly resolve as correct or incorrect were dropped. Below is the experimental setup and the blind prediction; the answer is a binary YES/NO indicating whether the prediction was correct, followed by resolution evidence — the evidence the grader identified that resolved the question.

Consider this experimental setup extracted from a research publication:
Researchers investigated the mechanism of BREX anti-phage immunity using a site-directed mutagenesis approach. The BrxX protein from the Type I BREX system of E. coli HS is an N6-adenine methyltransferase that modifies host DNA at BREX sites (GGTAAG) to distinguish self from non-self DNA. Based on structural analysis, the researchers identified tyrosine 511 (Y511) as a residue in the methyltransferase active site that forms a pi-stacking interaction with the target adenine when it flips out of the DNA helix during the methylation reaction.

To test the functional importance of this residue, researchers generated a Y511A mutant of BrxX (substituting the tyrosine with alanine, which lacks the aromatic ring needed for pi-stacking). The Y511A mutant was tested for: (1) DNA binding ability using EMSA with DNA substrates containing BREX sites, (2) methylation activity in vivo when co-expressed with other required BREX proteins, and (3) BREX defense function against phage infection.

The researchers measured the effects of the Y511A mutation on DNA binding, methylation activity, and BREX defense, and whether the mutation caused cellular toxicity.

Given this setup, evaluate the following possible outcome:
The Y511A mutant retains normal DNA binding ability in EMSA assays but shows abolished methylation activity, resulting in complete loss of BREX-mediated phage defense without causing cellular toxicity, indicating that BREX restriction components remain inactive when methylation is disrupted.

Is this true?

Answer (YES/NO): NO